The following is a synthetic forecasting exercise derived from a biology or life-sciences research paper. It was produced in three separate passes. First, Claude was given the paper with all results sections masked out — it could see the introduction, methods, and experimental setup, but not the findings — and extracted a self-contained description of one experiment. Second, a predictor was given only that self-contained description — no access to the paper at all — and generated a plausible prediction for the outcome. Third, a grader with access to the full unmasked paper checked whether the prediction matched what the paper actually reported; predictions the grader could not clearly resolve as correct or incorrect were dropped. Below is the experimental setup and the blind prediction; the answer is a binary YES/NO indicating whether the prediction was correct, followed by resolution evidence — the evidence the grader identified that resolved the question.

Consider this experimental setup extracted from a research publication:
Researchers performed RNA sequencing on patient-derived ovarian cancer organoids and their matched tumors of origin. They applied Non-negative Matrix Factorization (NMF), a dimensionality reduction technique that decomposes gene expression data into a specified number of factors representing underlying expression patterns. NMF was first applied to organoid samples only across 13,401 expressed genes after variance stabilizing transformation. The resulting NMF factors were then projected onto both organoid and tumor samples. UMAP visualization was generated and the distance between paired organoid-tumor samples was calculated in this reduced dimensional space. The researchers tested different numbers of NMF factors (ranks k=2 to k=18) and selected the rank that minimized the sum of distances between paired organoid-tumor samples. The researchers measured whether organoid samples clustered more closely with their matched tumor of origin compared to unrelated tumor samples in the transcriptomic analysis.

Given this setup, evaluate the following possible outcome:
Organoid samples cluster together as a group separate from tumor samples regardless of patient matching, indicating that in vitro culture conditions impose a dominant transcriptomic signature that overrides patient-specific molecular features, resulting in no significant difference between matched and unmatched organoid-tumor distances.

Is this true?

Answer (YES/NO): NO